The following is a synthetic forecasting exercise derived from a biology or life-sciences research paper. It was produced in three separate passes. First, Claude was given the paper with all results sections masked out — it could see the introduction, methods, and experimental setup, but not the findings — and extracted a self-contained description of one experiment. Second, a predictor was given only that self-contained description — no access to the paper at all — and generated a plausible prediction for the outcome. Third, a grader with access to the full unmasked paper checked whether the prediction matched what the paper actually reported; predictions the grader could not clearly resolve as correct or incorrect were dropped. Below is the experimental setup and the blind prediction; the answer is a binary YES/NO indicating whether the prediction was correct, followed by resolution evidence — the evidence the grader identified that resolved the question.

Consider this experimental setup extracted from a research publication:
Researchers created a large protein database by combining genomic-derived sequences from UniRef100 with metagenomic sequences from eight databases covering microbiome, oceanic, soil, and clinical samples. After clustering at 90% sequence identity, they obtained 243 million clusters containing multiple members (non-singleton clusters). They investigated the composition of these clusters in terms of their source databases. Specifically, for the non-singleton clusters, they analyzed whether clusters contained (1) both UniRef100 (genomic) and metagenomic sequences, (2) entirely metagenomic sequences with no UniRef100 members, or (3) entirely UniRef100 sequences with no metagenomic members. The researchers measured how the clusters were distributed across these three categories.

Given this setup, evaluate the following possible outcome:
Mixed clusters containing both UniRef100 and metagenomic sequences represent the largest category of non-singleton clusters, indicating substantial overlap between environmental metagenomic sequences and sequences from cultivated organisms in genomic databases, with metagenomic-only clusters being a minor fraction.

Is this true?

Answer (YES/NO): NO